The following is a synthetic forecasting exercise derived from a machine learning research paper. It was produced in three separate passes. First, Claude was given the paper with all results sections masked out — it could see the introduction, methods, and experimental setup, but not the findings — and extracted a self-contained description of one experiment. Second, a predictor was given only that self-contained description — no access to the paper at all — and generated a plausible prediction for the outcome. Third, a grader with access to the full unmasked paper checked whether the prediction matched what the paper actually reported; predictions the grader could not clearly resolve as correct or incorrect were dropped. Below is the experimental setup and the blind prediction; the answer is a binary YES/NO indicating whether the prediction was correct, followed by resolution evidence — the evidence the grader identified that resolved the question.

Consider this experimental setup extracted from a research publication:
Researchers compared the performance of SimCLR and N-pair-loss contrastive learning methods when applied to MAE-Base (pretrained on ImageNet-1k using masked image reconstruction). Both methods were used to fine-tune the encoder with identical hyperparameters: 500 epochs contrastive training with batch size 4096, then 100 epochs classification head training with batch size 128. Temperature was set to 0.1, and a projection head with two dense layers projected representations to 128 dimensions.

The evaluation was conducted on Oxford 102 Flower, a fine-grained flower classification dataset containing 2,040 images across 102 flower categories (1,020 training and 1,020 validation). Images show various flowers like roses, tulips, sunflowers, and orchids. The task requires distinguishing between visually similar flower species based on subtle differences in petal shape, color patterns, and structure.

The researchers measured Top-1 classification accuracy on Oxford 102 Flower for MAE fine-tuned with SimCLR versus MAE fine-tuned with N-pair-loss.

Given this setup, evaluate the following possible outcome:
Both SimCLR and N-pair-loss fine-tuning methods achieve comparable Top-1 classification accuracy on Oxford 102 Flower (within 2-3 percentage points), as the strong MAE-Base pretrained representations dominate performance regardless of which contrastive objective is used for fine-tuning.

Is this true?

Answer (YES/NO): YES